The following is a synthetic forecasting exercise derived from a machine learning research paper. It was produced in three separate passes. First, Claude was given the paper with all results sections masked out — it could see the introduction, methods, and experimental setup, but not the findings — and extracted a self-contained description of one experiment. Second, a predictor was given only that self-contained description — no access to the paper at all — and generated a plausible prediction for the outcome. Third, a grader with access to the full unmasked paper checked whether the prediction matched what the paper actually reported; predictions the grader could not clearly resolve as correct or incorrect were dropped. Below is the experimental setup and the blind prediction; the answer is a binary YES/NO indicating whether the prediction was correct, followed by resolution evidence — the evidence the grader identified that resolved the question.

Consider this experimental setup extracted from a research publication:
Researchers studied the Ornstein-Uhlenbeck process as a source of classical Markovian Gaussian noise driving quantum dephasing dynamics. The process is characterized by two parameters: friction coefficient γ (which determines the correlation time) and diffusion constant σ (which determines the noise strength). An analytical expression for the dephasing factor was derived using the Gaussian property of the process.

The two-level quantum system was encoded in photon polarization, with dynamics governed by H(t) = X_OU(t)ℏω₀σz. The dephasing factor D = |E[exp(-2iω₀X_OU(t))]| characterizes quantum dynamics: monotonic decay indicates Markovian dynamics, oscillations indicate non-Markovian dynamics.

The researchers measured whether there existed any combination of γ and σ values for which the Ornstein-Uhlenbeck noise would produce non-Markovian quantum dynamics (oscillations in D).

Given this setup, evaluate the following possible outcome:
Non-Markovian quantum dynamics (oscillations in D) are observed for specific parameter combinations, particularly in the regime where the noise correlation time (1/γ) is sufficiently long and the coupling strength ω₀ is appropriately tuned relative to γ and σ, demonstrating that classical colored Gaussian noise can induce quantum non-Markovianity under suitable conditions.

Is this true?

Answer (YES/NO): NO